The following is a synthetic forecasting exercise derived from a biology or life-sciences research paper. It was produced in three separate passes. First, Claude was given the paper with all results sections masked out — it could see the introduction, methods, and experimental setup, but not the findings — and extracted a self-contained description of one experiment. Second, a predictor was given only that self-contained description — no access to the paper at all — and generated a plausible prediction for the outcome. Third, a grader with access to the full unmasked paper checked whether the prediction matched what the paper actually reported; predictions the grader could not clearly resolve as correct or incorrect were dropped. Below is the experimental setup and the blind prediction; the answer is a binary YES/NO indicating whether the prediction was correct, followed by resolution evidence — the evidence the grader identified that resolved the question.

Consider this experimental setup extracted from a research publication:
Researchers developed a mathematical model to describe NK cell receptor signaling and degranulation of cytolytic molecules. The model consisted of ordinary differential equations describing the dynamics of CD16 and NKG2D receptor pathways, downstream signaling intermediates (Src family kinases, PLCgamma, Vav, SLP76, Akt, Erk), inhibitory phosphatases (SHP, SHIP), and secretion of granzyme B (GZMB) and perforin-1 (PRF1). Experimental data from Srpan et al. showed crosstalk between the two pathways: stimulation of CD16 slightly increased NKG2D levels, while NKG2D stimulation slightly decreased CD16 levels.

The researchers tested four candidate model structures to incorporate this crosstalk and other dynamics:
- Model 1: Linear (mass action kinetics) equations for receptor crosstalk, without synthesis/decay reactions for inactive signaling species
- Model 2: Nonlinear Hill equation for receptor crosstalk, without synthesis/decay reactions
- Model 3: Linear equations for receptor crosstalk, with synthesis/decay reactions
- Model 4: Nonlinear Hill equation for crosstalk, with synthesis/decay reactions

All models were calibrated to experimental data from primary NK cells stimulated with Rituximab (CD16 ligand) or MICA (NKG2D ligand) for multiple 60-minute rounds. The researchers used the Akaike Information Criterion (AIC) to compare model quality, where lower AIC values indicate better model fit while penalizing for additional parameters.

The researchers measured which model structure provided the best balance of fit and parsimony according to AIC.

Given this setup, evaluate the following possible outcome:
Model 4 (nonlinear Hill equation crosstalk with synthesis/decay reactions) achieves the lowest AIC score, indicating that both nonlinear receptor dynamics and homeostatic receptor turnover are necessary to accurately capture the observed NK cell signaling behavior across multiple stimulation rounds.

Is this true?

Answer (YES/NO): NO